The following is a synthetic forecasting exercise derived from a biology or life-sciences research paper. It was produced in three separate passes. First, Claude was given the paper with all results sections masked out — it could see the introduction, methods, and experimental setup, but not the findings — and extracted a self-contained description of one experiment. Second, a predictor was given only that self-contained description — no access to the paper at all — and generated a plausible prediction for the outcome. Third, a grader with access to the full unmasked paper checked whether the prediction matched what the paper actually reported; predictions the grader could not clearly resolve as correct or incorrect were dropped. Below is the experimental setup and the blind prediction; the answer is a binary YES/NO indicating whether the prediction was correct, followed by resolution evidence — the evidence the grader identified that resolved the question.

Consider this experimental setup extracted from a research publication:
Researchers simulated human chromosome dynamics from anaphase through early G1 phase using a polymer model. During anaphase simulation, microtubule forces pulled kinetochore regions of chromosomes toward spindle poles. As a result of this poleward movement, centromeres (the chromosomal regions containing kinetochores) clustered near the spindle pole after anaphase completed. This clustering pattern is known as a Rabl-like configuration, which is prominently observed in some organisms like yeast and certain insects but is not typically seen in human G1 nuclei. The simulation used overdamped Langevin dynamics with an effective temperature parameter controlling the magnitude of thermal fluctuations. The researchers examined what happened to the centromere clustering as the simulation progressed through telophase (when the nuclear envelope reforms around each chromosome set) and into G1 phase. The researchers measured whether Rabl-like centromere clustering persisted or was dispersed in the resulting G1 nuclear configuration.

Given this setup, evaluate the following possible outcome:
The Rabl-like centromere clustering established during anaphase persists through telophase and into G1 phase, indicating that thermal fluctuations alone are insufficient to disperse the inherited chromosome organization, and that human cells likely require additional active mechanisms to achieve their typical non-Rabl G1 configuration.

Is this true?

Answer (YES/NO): NO